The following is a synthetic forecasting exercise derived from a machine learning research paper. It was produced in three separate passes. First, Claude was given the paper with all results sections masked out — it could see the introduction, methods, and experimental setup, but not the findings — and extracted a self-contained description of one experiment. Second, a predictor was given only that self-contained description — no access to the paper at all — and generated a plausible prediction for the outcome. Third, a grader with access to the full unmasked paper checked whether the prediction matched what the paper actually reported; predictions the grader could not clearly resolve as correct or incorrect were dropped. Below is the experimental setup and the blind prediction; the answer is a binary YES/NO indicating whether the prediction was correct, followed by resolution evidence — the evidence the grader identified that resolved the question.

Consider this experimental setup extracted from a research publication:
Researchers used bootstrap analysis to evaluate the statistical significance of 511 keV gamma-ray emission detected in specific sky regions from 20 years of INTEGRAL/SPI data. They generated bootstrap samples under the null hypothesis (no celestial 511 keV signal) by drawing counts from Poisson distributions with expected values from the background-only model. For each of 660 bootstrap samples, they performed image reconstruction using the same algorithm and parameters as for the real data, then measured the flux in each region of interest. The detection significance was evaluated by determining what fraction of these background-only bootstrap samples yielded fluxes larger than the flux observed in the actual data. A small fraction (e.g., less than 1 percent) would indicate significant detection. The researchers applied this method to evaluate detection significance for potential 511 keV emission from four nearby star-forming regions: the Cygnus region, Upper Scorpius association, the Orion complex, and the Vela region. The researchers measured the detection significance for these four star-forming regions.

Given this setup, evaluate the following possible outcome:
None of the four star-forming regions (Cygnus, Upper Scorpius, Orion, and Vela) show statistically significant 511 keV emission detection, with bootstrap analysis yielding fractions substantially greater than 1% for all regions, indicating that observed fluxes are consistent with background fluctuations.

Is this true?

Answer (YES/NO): NO